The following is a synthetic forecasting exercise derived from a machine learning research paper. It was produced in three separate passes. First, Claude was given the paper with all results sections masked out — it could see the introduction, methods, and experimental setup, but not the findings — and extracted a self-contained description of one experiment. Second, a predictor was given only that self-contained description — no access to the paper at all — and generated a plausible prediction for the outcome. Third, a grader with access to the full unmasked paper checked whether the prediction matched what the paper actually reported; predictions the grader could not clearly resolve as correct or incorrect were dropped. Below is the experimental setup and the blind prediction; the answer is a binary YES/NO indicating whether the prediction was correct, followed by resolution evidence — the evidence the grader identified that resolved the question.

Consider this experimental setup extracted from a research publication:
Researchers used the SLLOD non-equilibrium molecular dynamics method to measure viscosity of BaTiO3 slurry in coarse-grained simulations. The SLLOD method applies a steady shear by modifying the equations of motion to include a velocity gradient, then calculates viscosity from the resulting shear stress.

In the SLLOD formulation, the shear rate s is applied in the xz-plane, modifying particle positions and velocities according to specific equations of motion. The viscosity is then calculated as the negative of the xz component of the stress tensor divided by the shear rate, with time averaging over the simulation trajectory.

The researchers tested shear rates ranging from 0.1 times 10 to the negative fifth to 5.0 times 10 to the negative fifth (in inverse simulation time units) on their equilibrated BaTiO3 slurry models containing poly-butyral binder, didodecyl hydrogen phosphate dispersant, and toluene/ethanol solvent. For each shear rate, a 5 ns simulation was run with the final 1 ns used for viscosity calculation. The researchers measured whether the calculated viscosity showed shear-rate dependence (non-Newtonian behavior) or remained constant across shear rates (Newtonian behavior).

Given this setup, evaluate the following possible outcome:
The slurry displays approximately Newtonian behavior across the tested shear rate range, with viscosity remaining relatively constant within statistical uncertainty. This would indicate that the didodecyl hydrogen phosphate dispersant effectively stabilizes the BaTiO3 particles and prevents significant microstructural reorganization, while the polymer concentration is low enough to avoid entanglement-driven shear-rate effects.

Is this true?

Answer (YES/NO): NO